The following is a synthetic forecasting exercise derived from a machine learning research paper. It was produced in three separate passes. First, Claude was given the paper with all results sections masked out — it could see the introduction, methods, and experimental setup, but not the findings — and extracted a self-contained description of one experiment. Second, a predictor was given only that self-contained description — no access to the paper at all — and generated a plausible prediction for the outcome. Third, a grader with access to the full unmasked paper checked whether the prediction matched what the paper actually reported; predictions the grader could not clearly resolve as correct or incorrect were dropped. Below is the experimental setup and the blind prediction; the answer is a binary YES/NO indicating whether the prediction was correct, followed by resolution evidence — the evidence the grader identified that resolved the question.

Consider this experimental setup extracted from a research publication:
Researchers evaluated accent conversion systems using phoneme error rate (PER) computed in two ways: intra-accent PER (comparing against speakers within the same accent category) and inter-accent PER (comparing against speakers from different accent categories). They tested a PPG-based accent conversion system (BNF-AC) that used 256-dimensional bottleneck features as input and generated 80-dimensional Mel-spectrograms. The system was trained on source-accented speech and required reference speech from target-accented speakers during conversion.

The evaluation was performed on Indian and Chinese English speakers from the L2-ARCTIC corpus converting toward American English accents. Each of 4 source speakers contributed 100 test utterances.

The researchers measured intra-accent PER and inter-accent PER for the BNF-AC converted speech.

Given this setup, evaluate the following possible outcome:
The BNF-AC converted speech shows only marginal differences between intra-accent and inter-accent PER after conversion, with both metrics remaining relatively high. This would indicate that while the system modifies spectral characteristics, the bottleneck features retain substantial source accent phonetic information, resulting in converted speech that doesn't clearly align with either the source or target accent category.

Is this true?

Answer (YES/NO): NO